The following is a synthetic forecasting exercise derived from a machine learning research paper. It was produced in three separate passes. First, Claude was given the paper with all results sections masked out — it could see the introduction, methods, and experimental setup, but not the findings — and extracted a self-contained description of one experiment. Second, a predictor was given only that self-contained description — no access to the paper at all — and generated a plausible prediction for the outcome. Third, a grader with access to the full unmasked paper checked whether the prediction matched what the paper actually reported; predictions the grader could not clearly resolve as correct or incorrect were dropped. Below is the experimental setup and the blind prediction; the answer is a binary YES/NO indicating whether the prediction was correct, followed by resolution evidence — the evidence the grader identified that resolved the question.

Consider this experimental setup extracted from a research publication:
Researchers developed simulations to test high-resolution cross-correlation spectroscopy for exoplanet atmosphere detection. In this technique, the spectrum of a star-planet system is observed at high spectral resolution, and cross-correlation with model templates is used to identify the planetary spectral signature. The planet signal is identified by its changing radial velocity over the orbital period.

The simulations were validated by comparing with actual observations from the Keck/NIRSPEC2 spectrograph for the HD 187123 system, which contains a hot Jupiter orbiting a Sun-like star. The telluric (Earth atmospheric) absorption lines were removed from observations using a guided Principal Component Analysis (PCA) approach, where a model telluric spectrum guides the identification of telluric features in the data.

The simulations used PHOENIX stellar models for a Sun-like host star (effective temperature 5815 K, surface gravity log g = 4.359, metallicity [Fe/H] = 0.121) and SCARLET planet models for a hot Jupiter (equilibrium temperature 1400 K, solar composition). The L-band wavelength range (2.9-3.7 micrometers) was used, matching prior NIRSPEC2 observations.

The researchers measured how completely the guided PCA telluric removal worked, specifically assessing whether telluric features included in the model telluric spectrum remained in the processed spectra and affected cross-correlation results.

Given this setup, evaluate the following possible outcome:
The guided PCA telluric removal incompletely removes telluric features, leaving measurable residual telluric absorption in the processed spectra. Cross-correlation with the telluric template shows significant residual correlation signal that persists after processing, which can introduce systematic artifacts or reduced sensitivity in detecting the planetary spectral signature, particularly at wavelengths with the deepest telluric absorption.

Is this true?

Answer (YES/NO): NO